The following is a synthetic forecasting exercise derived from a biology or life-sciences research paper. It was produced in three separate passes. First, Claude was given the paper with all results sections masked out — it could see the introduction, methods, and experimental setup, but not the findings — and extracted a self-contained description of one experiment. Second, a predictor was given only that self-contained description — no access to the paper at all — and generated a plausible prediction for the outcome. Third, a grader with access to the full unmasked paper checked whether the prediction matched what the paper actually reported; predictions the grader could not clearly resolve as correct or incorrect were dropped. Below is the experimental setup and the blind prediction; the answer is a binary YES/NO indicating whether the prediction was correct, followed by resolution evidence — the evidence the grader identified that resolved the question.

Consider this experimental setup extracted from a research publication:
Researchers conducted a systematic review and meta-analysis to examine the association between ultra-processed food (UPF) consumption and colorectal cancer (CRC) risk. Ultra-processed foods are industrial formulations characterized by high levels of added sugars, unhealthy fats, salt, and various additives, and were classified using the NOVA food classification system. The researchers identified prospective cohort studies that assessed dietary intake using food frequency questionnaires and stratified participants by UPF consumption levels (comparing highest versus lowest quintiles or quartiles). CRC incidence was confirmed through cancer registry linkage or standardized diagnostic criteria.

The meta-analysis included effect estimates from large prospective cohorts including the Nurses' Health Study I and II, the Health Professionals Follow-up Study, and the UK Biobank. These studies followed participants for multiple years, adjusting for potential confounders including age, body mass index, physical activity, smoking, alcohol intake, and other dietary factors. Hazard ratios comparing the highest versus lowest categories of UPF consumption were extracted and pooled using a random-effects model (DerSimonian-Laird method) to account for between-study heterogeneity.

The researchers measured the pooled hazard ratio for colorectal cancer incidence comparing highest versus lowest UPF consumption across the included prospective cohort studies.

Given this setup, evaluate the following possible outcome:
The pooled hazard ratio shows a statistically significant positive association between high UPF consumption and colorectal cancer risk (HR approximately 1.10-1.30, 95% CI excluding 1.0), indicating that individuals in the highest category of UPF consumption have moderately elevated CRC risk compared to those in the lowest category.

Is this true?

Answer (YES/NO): NO